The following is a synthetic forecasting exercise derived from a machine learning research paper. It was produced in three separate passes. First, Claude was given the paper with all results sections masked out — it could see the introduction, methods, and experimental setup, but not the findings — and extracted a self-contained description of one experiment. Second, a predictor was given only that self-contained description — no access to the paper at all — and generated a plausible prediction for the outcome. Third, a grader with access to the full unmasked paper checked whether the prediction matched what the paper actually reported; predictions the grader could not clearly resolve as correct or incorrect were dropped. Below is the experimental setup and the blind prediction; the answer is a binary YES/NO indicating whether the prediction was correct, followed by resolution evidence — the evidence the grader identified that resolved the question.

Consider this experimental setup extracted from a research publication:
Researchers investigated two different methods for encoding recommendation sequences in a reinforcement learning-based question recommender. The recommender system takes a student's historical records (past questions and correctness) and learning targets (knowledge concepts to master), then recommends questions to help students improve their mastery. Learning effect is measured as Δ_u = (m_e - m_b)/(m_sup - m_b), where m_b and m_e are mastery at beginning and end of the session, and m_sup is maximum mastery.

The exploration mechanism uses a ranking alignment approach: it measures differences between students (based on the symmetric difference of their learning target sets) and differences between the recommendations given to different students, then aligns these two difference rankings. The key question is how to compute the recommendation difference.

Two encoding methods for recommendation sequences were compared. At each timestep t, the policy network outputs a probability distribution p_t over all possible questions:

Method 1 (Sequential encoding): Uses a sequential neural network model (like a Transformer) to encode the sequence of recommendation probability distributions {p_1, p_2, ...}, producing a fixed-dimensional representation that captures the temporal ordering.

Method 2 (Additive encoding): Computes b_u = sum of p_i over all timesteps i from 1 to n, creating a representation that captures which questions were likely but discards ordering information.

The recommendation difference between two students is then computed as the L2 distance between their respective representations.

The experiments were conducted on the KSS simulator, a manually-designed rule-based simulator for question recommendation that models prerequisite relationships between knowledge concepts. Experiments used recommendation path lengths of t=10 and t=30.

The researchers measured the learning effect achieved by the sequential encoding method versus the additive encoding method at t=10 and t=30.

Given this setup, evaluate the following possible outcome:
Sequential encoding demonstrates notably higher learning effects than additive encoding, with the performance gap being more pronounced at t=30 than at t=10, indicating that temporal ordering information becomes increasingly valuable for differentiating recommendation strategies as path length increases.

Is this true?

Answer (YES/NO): NO